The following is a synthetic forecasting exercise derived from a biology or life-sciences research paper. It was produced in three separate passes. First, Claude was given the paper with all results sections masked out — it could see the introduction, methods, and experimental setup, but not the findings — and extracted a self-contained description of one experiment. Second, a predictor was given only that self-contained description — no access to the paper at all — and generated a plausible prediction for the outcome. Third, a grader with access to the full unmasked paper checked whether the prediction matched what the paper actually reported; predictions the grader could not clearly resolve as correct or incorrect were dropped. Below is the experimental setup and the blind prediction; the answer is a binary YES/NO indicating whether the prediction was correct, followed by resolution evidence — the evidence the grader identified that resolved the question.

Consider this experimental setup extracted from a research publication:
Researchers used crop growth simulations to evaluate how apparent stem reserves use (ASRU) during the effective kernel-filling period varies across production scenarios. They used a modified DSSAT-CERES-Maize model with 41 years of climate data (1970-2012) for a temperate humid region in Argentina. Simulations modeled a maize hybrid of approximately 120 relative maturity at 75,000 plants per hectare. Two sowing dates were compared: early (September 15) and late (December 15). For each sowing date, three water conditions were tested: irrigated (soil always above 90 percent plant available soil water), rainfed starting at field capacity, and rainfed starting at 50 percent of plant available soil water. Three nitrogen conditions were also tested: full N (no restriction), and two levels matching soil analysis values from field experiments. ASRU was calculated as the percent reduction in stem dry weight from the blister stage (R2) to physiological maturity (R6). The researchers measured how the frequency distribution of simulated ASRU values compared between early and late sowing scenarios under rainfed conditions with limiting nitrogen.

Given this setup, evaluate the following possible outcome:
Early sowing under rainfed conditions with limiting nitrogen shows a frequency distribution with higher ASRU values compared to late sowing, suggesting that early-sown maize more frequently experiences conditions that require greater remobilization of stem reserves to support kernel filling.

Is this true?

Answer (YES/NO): YES